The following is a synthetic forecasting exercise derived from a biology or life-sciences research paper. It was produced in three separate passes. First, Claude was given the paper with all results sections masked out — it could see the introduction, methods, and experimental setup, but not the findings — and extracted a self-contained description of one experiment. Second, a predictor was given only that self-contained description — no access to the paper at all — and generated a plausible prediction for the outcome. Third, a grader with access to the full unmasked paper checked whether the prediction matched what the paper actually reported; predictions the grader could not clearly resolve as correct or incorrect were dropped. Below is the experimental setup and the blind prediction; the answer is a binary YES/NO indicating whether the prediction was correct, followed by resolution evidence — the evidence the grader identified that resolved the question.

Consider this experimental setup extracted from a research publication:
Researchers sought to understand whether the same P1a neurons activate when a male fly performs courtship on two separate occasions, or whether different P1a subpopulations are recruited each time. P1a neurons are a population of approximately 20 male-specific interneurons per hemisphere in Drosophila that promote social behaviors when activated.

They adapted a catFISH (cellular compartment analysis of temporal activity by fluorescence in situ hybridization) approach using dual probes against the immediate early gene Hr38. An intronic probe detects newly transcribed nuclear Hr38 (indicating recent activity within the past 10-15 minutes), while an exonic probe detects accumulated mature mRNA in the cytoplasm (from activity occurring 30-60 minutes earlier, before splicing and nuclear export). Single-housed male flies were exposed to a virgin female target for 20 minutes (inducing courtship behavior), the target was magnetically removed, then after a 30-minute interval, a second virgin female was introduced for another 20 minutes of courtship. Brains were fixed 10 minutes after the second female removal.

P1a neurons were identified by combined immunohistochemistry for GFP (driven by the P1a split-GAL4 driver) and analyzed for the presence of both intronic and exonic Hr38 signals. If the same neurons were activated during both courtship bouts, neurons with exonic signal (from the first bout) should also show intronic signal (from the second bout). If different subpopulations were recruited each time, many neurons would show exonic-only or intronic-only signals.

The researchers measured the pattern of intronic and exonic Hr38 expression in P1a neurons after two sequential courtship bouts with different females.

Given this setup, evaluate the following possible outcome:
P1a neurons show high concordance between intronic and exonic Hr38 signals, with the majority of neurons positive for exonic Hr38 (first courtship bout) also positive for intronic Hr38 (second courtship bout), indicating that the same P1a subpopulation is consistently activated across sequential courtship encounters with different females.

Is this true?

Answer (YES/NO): YES